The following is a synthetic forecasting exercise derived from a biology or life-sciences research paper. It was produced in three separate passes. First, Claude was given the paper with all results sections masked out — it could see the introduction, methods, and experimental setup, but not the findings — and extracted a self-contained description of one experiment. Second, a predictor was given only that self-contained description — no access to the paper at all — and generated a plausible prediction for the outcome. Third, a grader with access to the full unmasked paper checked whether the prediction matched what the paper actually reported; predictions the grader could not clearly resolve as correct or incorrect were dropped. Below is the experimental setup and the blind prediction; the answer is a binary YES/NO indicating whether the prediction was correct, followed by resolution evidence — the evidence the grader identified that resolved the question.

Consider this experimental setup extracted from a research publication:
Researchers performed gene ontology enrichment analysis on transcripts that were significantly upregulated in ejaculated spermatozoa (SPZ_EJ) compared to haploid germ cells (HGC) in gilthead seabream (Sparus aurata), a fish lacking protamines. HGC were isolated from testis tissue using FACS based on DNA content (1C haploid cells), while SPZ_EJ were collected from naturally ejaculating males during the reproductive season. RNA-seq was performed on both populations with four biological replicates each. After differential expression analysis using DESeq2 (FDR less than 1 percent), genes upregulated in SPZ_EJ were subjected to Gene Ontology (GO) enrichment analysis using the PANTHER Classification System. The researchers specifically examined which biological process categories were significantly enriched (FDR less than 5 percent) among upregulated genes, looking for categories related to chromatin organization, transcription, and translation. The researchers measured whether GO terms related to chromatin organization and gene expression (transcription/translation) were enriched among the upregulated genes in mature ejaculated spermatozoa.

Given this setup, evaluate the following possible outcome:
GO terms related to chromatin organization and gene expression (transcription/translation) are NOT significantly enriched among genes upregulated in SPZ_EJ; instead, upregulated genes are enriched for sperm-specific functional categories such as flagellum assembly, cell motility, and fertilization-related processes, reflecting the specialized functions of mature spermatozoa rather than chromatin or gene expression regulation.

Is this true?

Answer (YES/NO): NO